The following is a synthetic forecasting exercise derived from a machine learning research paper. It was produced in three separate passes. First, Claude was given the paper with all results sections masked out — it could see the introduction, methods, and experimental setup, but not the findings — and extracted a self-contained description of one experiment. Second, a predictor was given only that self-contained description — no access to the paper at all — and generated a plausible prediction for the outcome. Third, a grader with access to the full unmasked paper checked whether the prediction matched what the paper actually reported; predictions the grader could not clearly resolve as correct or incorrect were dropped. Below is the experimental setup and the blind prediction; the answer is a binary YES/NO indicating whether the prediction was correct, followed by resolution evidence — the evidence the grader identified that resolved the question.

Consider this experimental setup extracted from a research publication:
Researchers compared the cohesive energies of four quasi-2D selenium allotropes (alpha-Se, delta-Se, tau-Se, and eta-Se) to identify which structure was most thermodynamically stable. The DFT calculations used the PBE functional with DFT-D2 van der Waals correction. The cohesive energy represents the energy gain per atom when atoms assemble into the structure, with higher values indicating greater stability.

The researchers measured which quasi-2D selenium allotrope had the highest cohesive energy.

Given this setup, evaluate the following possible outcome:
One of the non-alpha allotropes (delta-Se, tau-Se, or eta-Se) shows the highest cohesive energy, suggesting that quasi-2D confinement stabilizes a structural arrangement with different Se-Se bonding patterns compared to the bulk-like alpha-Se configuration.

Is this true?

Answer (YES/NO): YES